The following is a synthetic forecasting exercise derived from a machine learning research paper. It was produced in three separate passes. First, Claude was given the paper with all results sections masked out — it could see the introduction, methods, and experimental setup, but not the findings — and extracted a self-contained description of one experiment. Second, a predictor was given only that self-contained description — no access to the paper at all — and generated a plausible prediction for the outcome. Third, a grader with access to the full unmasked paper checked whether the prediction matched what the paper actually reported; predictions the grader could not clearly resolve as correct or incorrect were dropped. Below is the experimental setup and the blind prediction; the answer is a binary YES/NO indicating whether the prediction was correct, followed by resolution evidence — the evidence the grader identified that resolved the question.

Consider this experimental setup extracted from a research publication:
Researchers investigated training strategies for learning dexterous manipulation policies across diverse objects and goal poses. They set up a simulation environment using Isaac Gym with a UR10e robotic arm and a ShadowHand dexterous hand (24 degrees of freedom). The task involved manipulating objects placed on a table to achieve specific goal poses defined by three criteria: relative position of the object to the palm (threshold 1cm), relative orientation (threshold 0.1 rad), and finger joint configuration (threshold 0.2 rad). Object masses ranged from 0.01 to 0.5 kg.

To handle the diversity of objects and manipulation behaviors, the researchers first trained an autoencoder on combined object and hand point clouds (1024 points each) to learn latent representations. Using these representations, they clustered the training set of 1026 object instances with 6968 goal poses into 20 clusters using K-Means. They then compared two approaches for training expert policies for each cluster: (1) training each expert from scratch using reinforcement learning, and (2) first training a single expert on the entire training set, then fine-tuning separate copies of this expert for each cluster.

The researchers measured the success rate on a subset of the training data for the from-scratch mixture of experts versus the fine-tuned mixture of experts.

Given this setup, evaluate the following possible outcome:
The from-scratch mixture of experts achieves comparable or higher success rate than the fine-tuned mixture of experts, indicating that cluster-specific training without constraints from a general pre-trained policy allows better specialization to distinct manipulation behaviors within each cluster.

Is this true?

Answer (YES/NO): YES